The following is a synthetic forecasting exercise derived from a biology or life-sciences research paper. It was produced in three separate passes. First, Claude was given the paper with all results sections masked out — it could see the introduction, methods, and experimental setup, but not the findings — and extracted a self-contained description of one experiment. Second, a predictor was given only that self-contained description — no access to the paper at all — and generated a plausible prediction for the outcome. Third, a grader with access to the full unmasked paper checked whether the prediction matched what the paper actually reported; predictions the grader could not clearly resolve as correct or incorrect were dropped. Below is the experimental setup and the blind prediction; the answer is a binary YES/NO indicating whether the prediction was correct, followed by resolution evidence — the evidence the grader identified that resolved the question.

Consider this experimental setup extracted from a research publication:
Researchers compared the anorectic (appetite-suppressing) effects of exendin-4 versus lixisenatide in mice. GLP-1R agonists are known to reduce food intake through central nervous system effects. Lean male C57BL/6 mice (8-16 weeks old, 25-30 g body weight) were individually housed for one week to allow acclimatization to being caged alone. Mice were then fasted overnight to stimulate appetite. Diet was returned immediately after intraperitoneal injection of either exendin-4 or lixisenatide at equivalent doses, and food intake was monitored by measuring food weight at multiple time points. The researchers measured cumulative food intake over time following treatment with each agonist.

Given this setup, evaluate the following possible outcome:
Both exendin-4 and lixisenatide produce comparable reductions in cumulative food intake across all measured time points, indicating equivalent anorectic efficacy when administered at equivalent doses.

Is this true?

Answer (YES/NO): NO